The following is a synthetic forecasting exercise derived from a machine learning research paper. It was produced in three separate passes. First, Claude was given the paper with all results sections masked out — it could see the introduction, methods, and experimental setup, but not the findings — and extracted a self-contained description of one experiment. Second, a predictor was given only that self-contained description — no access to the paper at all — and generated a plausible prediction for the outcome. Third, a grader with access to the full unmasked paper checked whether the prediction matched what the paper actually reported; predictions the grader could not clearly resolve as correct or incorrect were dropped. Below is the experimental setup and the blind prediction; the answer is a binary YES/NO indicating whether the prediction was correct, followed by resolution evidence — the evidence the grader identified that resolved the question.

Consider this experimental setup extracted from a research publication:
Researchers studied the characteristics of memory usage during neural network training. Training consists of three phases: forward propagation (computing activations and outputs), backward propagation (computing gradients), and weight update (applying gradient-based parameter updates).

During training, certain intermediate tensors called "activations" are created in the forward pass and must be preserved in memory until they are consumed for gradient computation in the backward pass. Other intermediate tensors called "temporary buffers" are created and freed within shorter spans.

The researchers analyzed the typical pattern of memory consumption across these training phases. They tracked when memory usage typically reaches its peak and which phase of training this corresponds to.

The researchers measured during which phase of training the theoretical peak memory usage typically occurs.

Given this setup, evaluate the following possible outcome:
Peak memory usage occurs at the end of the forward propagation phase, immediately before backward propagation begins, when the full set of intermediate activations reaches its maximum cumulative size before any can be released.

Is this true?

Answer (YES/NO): YES